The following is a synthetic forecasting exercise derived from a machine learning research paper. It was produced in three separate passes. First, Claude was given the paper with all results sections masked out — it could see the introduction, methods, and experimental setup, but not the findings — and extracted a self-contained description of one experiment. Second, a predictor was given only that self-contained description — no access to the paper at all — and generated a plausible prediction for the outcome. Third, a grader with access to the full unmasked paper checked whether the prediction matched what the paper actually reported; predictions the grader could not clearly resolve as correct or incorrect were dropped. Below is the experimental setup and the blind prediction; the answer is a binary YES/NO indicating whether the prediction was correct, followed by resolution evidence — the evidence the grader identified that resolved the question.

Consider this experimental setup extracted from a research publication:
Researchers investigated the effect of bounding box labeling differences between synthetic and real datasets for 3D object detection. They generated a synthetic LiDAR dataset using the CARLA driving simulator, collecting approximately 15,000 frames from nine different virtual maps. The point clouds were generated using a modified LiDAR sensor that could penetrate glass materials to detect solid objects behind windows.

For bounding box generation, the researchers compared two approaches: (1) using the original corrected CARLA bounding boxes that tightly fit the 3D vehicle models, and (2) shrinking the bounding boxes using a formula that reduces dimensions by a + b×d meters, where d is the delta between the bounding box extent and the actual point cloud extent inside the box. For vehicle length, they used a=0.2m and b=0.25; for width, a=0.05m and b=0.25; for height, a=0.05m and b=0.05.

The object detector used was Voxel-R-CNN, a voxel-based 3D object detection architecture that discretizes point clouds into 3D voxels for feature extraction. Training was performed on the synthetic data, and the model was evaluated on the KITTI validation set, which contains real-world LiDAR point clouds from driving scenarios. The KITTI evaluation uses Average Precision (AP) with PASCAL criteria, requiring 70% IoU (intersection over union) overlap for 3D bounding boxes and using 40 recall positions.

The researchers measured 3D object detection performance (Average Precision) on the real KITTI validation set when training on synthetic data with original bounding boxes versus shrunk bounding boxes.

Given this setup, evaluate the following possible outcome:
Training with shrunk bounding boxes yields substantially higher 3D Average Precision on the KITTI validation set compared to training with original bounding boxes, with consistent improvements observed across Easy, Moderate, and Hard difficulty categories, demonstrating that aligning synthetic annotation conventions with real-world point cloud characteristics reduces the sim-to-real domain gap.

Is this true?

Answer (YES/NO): YES